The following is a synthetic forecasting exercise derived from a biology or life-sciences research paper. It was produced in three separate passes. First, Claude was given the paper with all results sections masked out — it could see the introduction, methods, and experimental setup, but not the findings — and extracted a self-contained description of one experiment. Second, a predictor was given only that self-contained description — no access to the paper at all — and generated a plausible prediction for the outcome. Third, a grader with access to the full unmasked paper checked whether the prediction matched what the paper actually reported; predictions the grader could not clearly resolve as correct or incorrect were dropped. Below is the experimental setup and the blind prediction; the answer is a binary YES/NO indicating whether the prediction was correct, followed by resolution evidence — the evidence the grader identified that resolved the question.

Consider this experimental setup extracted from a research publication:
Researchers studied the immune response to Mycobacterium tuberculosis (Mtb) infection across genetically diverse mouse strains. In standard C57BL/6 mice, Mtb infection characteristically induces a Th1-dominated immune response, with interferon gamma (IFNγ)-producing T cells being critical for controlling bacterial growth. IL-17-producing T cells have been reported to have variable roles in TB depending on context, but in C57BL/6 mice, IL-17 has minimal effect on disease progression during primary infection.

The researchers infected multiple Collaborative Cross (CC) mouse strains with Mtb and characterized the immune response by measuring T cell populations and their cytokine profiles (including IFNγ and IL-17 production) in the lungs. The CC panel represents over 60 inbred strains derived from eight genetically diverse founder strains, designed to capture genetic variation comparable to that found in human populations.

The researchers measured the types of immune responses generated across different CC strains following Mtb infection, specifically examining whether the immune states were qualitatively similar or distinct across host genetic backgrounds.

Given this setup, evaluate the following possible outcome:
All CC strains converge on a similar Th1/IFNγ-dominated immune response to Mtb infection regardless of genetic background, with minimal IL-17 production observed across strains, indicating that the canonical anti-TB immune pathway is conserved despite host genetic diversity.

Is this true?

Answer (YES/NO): NO